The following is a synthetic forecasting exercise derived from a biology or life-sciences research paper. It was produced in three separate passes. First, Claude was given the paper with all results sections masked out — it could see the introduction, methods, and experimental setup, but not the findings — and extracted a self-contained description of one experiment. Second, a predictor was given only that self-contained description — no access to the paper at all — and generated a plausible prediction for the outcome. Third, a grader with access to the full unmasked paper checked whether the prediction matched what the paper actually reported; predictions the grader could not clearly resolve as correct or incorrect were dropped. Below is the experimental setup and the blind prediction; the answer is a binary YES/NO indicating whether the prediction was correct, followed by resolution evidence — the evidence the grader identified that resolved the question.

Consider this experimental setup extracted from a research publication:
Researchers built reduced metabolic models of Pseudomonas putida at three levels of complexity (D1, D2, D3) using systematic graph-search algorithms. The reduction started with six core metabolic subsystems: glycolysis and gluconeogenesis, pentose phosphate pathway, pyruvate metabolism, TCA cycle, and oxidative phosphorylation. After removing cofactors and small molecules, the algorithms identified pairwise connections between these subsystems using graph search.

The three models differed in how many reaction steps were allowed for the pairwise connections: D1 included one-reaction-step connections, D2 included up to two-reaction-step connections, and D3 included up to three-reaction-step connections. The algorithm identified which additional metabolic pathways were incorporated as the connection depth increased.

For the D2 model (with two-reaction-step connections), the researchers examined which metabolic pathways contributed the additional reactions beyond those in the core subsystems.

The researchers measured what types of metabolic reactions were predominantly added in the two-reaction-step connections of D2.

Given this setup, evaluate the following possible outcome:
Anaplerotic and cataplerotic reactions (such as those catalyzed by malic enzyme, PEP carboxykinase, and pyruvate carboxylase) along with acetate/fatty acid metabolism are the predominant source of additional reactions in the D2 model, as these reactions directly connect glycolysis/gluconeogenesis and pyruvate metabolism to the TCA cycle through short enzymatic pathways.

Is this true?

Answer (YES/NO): NO